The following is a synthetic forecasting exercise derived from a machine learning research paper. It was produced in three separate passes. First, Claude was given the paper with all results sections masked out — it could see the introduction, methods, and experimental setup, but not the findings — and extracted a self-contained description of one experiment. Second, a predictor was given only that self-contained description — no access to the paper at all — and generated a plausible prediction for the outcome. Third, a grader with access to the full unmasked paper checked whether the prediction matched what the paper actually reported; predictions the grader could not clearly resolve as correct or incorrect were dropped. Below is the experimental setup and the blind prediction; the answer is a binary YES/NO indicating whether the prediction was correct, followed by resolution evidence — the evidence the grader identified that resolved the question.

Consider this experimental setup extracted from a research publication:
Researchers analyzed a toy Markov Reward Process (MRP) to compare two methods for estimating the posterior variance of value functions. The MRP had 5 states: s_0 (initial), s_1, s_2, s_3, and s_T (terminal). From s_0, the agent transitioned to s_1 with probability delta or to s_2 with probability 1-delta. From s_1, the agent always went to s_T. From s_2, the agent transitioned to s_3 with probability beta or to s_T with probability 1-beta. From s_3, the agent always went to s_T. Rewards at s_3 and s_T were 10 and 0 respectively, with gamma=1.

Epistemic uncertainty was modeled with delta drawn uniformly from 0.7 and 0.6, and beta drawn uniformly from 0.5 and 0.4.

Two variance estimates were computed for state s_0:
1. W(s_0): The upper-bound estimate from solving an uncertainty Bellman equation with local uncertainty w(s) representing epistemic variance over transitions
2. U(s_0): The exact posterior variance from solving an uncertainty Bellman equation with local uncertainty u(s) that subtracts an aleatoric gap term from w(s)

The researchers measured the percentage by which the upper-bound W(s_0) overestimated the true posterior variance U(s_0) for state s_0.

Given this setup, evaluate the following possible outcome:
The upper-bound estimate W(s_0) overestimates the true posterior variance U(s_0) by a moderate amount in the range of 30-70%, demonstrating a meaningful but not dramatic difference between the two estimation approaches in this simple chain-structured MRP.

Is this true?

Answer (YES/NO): YES